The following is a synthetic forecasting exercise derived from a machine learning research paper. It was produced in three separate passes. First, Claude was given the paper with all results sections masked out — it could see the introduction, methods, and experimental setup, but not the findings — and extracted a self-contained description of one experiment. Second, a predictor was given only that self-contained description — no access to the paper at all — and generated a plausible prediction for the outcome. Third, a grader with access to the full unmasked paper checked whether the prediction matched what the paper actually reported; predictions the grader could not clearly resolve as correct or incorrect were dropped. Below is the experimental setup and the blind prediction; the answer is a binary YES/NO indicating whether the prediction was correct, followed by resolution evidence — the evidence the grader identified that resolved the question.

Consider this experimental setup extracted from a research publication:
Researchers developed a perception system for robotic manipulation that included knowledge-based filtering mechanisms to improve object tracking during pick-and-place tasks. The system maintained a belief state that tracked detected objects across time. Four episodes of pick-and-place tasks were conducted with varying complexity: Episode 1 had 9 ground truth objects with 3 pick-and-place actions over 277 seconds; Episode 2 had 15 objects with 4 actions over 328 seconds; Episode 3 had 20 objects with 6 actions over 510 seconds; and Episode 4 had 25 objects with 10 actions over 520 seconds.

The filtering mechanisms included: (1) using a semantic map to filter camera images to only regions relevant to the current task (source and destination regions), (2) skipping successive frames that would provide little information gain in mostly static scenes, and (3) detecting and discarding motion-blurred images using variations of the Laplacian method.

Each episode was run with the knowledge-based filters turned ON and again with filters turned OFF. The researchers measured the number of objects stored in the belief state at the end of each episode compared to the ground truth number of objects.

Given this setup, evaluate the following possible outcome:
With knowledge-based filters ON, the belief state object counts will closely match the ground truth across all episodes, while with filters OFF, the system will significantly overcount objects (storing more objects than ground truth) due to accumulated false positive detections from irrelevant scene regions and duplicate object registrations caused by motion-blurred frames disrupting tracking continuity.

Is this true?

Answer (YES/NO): NO